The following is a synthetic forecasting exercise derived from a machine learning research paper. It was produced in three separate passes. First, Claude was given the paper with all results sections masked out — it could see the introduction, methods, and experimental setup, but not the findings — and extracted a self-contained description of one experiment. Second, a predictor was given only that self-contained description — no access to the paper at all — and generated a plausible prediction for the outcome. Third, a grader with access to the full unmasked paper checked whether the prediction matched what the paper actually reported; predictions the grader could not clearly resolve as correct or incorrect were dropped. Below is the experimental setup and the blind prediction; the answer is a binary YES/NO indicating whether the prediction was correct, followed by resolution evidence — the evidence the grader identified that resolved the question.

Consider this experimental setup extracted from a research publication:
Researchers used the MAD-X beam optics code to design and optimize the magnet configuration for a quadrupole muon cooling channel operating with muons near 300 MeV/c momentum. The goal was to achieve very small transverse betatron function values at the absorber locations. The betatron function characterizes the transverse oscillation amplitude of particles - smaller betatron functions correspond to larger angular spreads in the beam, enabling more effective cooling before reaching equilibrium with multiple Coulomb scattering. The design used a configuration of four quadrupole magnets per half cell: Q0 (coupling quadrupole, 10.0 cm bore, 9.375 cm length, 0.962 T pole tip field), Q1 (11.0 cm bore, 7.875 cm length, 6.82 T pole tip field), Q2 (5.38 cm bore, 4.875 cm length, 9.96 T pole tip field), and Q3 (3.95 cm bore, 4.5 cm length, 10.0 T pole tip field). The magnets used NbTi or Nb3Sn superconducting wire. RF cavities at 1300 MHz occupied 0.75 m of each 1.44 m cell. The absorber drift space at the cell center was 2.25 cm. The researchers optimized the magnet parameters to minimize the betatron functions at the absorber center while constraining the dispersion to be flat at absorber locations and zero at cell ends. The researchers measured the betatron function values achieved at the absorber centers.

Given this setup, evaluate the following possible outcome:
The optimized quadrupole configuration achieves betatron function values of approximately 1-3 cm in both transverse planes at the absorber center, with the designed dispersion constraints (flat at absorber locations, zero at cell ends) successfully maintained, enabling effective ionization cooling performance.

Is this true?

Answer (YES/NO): YES